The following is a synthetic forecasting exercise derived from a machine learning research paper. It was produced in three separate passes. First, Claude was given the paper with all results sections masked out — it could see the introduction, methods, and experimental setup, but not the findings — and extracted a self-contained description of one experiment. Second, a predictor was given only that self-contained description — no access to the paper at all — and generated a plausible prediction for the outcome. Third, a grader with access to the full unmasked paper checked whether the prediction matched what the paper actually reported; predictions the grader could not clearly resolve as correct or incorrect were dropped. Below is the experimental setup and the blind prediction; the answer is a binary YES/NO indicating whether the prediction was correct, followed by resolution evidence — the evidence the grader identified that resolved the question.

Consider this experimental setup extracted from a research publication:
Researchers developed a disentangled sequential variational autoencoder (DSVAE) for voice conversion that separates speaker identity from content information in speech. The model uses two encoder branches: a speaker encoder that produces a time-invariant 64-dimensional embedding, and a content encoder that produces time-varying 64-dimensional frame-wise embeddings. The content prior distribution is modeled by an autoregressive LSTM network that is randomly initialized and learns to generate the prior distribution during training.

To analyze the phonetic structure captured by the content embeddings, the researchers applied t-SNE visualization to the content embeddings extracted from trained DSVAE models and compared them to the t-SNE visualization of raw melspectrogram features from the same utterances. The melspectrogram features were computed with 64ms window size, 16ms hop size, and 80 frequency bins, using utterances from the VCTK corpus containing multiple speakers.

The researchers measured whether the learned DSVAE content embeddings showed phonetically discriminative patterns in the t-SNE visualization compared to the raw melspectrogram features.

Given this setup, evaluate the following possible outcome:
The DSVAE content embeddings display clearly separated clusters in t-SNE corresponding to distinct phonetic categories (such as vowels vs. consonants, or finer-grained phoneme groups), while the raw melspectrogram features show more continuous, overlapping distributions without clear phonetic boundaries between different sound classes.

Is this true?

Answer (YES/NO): NO